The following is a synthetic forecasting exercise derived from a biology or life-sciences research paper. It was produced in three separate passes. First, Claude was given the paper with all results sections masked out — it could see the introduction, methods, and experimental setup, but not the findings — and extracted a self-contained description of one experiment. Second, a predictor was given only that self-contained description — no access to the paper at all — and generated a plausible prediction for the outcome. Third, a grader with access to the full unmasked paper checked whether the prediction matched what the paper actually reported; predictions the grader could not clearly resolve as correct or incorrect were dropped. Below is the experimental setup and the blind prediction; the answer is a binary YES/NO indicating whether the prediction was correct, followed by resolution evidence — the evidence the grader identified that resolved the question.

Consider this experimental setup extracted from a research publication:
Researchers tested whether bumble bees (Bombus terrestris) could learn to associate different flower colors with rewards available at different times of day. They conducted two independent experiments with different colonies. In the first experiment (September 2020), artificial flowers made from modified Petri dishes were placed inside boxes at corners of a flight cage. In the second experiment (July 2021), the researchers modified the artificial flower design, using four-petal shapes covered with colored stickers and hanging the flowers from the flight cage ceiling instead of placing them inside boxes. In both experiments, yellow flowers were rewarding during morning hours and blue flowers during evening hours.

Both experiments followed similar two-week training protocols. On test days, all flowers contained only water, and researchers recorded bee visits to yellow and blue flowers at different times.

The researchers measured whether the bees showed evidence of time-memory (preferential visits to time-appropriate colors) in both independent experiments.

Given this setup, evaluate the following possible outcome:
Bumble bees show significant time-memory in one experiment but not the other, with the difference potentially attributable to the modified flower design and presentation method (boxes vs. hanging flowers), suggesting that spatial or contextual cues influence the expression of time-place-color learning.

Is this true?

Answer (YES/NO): NO